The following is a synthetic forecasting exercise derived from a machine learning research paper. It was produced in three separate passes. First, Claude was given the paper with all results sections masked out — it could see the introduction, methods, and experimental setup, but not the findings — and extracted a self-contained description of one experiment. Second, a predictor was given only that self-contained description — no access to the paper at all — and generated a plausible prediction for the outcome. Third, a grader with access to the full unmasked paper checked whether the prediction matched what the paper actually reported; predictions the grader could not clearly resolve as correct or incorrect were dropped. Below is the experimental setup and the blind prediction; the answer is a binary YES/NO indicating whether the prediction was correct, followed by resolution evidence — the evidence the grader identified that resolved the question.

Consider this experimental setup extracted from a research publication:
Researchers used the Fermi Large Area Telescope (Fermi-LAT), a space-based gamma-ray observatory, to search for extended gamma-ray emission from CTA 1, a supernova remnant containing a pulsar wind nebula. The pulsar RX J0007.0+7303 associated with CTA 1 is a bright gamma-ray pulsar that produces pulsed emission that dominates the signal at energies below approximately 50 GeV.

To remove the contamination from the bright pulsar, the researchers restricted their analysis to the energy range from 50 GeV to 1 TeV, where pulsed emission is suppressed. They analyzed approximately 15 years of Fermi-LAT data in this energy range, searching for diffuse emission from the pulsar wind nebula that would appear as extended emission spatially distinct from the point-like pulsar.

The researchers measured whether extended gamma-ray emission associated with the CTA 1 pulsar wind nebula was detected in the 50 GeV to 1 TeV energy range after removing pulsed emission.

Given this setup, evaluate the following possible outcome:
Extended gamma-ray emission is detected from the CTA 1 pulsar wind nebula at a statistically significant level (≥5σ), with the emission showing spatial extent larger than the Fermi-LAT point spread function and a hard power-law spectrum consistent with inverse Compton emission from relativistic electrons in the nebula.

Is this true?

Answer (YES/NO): NO